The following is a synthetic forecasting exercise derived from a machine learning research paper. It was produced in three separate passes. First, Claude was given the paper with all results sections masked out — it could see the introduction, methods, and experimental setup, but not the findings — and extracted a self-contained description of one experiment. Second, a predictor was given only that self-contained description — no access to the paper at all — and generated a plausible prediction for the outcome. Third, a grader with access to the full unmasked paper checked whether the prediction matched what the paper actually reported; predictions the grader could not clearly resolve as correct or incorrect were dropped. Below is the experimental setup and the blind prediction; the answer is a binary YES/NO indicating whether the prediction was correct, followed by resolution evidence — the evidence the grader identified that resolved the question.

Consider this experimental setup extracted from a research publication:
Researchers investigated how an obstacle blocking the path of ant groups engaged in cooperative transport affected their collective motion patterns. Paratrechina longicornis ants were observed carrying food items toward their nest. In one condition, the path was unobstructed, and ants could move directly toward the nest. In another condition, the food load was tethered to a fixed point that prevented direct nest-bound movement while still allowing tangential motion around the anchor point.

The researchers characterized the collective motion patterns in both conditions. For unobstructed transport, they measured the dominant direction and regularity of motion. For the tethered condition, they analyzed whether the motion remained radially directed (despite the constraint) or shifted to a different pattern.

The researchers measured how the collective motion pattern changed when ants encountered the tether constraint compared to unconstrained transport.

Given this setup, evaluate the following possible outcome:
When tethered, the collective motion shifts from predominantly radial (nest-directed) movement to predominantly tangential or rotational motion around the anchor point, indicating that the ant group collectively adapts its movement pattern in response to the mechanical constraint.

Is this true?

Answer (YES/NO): YES